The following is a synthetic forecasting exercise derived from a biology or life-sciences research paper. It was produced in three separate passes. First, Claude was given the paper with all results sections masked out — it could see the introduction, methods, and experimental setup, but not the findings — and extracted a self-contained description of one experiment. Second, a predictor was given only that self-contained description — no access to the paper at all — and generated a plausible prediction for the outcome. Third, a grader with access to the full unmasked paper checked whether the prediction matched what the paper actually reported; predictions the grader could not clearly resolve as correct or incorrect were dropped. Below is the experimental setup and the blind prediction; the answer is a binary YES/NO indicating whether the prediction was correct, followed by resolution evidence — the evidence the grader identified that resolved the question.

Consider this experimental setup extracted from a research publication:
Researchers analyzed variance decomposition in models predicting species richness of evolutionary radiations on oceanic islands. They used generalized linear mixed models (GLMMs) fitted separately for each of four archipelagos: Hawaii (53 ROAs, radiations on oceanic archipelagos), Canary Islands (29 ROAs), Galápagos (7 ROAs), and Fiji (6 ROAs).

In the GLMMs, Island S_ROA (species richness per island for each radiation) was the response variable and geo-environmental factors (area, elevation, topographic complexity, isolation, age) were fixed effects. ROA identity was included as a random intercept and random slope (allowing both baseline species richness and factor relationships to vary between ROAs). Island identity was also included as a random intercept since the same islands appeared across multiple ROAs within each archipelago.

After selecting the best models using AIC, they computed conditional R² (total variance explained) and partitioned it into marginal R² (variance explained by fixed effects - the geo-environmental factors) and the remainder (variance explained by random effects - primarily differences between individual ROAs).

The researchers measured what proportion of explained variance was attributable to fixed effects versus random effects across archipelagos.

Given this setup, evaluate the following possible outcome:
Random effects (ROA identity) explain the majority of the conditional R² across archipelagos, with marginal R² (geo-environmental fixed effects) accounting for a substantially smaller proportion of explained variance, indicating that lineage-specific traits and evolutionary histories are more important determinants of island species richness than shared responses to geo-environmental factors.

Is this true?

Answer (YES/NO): NO